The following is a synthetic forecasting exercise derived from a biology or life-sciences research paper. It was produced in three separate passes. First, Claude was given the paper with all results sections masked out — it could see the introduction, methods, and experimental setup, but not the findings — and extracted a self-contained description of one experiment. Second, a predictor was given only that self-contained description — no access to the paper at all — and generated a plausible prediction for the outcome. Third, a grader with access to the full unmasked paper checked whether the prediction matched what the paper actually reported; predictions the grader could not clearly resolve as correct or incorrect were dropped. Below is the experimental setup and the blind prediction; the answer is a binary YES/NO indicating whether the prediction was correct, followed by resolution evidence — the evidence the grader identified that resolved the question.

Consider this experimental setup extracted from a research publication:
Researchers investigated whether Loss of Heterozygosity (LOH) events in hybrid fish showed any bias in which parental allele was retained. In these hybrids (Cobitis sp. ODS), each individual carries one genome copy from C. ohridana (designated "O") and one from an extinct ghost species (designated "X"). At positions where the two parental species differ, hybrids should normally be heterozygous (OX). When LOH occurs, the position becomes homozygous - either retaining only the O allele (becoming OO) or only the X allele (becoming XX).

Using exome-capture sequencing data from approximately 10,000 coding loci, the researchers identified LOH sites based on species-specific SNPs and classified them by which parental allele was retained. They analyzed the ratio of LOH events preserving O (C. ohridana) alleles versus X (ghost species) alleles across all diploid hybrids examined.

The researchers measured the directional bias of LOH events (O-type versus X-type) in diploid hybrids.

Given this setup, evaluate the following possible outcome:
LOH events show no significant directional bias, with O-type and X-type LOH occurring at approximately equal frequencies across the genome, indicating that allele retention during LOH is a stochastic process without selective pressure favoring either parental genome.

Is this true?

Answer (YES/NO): NO